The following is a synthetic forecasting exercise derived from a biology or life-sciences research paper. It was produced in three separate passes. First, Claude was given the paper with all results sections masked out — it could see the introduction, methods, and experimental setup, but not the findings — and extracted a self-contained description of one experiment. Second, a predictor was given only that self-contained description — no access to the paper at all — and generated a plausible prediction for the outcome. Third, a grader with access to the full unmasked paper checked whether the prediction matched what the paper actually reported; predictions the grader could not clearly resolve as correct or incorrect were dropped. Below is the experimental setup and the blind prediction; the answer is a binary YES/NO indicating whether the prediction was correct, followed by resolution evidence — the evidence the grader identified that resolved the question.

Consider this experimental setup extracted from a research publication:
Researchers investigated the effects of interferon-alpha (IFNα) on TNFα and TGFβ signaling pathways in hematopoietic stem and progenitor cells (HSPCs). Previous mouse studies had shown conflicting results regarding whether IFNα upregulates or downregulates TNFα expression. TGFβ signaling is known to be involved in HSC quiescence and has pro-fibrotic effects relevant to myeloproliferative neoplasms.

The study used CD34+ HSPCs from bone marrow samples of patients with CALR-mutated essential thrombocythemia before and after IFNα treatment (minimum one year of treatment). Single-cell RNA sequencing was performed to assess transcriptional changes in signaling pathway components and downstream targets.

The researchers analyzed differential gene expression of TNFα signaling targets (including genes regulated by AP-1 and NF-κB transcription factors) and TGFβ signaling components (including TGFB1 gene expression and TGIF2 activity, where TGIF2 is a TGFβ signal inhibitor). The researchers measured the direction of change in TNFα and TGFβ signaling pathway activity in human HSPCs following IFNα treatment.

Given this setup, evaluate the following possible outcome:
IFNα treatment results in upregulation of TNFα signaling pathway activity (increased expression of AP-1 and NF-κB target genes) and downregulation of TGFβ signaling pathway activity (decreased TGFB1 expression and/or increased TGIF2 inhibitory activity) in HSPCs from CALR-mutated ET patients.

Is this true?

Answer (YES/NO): NO